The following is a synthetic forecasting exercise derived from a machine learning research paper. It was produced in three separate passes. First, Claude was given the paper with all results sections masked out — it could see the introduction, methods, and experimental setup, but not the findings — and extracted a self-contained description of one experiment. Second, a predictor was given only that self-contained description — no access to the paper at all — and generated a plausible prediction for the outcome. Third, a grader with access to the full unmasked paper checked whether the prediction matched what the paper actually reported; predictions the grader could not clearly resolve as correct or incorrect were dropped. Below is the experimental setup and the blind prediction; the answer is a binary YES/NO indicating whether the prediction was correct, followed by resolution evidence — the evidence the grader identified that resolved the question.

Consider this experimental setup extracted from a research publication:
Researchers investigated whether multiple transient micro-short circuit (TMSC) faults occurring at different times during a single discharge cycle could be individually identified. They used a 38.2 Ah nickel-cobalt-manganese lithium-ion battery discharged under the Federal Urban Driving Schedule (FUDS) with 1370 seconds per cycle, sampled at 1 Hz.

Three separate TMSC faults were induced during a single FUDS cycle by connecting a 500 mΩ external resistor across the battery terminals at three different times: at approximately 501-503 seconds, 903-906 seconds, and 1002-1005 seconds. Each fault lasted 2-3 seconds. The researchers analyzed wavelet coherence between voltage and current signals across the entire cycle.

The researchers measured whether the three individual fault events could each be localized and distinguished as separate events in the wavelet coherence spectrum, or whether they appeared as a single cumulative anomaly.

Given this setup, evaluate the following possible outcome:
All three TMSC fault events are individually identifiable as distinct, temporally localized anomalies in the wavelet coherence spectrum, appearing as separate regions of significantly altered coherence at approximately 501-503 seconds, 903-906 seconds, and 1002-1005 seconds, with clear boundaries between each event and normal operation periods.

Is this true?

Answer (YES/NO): YES